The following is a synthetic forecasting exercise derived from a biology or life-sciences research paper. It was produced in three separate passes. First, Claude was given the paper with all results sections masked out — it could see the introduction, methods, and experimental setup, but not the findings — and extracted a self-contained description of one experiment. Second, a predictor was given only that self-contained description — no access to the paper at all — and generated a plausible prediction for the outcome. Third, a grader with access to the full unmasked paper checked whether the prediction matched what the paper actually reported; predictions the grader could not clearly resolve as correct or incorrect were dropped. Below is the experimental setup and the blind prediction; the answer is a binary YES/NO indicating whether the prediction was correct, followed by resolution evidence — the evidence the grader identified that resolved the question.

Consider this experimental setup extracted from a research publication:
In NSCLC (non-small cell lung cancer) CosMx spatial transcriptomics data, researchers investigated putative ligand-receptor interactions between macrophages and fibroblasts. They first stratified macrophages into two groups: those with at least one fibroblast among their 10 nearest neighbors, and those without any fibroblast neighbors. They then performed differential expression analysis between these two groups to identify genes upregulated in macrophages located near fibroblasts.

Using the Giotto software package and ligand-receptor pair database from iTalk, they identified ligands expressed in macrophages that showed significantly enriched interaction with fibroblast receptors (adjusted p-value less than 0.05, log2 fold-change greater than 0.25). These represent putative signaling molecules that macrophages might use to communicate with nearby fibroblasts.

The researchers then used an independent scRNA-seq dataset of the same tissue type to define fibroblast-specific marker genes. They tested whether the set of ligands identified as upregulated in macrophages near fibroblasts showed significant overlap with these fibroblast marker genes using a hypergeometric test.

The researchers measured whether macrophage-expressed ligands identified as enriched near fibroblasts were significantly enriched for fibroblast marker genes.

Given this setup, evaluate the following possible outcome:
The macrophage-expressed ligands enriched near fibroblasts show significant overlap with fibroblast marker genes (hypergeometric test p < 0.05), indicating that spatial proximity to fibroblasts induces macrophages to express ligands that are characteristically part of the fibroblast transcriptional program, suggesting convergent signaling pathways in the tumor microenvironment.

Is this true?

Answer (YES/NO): NO